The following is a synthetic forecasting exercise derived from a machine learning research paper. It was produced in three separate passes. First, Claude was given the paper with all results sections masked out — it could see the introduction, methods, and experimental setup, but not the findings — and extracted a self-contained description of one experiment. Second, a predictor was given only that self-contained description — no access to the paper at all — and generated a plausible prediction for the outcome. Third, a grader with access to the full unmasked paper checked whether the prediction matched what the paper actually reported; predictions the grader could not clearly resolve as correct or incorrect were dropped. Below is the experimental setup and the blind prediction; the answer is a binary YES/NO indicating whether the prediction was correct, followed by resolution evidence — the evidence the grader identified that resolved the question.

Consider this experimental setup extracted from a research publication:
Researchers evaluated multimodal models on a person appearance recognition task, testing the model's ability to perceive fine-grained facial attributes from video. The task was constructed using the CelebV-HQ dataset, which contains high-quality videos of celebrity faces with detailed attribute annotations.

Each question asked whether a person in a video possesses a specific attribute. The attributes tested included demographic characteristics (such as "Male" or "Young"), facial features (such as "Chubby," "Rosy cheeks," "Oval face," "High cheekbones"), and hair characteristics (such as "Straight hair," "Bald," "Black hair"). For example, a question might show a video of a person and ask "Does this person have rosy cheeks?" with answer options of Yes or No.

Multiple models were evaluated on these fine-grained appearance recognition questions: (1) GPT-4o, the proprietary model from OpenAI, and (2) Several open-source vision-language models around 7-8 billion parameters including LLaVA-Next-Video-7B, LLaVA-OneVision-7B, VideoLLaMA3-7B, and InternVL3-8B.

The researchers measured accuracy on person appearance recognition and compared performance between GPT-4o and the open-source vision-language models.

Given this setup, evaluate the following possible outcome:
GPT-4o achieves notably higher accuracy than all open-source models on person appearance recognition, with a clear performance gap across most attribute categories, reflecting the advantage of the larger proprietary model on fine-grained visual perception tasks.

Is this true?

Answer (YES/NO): NO